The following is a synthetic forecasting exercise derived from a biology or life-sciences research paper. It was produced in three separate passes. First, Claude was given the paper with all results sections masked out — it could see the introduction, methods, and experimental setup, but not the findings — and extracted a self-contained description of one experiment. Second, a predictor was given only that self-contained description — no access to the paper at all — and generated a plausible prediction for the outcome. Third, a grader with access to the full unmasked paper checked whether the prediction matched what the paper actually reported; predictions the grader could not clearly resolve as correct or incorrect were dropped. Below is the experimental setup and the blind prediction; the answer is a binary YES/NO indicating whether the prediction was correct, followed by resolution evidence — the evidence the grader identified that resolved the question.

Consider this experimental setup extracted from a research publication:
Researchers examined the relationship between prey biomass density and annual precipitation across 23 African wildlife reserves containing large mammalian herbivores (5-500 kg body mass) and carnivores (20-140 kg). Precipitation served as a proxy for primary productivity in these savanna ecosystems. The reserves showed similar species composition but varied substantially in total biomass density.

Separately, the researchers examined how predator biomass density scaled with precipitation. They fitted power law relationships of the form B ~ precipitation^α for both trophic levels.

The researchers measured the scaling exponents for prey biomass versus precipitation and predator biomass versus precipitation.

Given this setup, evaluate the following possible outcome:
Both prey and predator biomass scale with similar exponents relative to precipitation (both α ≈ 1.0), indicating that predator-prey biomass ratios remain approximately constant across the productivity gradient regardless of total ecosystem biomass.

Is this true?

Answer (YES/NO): NO